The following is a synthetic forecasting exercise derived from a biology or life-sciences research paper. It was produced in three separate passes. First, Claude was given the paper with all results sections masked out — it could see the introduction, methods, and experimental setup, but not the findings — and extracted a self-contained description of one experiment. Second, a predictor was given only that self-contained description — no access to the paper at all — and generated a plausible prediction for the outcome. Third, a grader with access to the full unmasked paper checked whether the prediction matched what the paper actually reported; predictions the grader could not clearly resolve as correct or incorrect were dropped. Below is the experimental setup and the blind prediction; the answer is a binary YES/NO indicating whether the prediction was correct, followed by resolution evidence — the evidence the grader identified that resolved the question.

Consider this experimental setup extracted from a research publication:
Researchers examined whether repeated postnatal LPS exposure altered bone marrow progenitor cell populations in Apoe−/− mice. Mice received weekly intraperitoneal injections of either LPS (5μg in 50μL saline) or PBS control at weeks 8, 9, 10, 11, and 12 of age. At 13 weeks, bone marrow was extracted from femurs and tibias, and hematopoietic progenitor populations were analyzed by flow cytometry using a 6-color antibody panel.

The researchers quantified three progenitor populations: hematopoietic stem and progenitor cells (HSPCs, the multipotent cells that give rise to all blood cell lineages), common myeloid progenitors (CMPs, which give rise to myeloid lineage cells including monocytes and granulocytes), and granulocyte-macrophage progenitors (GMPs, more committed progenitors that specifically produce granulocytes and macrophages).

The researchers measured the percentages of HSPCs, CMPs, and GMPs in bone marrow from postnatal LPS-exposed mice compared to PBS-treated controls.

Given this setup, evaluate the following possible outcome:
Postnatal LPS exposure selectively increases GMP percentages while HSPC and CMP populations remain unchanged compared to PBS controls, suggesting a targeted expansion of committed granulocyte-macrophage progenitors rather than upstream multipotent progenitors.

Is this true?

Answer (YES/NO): NO